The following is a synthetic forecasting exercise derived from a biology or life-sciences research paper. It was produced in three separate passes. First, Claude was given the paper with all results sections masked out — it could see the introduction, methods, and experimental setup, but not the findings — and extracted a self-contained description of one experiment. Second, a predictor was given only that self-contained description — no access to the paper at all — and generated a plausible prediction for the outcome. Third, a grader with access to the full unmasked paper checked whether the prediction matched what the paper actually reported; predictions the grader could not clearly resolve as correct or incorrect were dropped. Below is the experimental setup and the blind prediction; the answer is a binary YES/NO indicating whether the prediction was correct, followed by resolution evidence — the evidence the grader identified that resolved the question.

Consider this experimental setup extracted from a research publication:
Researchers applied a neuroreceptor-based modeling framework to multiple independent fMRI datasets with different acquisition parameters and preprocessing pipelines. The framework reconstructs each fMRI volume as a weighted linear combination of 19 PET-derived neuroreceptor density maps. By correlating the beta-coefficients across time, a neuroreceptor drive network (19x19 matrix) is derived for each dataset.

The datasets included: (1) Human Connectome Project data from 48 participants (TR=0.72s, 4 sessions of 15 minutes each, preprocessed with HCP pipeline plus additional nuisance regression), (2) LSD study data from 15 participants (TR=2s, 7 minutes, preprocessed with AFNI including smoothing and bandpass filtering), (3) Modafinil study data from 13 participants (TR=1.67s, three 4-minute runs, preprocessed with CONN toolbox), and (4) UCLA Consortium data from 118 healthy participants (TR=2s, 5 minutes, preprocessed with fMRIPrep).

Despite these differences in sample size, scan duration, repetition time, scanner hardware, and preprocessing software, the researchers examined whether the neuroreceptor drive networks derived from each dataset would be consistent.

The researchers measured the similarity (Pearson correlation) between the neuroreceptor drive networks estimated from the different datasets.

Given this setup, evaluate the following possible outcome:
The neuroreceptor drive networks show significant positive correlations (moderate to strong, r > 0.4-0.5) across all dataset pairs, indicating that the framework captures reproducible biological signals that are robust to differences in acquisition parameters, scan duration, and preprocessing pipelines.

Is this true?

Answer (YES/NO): YES